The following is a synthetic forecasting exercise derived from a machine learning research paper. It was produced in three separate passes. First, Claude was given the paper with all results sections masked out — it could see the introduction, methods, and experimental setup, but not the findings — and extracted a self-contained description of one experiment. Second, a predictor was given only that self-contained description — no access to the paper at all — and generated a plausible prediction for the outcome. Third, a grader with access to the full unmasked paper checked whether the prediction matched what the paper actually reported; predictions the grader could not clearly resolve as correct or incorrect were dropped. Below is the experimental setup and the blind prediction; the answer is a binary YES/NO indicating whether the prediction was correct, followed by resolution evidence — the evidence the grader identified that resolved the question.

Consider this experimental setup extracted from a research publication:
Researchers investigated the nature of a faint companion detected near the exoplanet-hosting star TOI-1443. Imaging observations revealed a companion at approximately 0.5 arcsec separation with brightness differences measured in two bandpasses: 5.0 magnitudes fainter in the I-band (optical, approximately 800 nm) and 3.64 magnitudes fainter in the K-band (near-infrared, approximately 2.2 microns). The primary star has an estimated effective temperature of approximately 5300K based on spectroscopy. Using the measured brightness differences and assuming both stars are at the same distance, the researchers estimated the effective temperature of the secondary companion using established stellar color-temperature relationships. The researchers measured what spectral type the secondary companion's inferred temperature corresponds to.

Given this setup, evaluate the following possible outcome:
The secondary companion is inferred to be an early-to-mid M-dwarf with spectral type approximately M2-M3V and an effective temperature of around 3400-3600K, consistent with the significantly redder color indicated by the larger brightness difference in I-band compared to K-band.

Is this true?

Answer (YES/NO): NO